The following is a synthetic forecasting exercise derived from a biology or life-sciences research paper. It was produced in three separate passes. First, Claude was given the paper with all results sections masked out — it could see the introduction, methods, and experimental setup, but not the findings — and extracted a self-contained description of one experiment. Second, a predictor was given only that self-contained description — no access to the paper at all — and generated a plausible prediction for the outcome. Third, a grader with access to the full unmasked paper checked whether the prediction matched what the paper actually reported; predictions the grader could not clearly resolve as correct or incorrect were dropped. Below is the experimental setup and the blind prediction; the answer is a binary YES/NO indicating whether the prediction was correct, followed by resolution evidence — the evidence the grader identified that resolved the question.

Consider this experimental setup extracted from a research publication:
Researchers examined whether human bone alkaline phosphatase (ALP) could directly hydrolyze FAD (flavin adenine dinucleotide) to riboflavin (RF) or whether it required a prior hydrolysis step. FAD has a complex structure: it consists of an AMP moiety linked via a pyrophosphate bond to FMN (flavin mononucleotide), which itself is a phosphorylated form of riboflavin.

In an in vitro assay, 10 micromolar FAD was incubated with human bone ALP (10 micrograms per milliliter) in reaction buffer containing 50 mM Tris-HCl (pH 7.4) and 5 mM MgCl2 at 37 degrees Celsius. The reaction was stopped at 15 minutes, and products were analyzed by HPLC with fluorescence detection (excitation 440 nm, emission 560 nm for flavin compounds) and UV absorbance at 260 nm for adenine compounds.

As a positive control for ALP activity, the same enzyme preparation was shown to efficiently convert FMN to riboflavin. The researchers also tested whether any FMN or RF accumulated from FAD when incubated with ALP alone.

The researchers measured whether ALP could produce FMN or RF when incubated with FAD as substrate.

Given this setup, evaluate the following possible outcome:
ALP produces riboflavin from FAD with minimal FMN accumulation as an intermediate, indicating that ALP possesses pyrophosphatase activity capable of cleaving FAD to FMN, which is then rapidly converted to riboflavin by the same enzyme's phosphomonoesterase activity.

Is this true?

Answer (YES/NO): NO